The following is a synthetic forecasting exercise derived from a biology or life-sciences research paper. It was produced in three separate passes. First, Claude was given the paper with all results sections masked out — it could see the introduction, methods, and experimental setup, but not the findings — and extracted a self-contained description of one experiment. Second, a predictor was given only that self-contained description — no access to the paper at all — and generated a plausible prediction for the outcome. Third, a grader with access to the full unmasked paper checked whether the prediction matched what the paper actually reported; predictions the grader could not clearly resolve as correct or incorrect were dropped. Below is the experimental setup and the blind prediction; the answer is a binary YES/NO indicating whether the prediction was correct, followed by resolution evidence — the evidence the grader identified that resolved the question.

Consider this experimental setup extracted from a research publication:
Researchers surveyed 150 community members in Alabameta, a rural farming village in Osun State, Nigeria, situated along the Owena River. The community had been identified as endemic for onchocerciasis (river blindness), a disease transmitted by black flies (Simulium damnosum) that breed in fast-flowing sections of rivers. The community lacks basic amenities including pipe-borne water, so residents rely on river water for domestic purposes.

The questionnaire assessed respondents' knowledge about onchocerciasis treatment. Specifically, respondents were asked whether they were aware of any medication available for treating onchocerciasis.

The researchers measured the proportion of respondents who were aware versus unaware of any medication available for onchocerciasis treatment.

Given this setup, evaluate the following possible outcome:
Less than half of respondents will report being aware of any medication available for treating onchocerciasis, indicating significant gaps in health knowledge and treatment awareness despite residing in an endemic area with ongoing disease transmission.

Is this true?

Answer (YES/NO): YES